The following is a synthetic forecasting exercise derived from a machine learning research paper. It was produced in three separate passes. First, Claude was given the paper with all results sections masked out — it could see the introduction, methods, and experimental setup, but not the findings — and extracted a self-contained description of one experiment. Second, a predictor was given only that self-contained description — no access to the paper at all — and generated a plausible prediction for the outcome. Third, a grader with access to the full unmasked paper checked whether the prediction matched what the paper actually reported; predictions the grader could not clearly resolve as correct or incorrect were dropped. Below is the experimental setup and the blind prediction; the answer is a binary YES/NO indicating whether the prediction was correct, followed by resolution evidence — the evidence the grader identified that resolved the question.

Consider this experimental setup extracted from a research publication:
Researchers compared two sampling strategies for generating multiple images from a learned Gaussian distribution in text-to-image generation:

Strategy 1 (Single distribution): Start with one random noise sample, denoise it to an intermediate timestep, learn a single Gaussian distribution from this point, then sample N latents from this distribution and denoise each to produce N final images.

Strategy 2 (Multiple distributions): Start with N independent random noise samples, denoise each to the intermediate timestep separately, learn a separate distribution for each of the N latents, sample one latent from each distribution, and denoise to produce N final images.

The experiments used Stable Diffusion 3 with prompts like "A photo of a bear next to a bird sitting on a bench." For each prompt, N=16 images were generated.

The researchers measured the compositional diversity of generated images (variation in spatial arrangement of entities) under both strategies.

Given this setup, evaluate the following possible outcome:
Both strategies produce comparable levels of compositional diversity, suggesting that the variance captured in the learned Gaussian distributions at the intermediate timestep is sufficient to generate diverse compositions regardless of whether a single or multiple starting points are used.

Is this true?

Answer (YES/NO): NO